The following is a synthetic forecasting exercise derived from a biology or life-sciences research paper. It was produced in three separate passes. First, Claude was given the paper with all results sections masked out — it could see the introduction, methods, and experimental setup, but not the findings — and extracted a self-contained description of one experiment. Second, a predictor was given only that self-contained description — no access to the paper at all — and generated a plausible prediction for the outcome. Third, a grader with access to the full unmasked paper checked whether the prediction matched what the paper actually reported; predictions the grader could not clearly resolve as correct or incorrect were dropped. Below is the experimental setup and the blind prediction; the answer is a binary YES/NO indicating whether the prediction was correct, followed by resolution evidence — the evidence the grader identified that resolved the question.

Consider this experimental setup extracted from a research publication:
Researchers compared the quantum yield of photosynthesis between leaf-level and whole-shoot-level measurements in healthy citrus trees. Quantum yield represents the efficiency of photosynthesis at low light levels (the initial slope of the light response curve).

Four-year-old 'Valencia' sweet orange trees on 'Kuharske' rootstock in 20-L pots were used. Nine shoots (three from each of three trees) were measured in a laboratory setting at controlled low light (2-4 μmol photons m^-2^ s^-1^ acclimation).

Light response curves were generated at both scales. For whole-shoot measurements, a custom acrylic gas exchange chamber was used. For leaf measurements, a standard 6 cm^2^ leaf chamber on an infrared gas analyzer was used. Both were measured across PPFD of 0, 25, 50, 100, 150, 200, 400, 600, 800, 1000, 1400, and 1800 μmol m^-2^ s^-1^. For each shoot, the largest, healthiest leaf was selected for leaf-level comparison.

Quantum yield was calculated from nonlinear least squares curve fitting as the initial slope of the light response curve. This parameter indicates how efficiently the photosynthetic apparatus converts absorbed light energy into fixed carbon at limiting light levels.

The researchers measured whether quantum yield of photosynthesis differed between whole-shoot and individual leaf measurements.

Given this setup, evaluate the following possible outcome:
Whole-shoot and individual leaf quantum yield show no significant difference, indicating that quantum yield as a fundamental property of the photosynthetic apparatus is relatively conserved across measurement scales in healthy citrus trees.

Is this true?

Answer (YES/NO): YES